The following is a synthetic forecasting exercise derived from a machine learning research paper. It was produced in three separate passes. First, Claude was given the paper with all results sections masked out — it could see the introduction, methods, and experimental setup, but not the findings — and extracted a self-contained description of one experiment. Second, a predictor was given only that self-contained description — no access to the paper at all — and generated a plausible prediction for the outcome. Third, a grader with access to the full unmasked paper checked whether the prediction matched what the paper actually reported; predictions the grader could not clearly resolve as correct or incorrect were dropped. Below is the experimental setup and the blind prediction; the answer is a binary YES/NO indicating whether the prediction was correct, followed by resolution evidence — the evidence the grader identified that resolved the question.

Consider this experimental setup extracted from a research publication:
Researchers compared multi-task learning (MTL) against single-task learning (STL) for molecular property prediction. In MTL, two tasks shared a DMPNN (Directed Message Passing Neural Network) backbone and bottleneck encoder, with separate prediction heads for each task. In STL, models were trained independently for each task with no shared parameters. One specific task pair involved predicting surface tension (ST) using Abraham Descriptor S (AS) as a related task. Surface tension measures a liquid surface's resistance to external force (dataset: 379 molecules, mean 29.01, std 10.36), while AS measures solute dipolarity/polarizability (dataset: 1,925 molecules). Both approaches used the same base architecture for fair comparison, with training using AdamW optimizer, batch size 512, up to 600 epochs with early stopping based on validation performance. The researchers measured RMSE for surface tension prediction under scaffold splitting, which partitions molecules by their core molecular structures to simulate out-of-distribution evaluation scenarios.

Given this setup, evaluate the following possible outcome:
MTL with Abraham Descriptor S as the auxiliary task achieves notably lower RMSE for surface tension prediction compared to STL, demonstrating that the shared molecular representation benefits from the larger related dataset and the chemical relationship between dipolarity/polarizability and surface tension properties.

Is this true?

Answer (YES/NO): NO